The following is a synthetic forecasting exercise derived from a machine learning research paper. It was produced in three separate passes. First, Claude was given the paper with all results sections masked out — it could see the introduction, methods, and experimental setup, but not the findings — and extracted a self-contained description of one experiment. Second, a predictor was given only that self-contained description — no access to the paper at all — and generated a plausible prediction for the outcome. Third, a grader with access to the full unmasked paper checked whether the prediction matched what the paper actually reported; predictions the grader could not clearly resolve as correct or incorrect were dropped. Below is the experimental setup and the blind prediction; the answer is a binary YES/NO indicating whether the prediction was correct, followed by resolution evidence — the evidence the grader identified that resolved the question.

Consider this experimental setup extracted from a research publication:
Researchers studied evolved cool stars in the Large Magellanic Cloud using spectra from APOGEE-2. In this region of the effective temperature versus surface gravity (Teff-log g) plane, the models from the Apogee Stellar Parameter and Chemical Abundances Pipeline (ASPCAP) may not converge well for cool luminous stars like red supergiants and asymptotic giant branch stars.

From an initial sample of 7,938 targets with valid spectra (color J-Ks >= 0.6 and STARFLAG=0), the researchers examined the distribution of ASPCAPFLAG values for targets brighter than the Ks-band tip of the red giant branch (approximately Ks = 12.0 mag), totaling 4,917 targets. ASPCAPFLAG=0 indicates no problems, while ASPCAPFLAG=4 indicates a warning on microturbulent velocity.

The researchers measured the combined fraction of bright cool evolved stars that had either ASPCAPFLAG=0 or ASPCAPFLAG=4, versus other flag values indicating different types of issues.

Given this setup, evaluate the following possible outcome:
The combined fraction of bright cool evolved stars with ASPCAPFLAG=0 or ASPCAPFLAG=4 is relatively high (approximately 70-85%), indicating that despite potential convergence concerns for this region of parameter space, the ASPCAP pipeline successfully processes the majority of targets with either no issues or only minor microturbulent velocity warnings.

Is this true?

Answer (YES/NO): NO